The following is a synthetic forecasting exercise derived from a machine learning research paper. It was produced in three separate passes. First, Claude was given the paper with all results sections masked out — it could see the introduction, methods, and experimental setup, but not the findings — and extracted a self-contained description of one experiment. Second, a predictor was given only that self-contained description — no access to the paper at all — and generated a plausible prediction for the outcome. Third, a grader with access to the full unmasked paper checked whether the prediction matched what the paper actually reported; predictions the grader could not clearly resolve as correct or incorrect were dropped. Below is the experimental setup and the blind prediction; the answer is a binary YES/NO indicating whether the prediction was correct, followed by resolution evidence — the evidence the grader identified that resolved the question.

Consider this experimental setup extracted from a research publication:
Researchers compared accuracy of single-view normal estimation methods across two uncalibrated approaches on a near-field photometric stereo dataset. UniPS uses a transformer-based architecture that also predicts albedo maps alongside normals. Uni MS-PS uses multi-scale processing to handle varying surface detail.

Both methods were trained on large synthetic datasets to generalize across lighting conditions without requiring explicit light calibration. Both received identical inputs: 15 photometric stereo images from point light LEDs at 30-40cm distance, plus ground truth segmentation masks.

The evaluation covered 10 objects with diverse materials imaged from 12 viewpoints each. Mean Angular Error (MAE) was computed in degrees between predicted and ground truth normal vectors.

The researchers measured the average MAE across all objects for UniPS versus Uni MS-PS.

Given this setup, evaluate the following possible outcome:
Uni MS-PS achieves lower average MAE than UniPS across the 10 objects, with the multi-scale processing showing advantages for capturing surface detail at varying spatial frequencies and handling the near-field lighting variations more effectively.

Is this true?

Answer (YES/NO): YES